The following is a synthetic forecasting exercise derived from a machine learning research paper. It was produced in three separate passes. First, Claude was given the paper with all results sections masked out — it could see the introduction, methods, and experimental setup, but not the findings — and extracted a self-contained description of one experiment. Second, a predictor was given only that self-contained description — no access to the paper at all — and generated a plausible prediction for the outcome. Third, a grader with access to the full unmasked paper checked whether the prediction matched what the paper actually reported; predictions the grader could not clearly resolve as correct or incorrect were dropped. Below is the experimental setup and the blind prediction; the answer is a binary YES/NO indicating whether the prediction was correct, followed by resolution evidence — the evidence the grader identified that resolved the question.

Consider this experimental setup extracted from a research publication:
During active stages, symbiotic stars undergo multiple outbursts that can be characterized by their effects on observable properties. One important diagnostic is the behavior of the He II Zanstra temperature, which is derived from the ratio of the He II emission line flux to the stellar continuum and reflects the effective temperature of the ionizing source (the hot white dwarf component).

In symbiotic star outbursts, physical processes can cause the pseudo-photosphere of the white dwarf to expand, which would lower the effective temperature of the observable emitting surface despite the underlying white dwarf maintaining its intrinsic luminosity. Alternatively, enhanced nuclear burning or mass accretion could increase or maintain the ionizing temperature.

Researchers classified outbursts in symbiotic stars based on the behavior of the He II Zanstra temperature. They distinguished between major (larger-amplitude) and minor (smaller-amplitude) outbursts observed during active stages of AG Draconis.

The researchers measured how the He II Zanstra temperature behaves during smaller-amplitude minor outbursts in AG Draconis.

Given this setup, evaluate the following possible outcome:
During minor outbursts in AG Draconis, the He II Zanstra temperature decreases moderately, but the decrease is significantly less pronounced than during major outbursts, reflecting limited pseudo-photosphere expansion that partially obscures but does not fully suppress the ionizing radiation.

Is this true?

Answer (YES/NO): NO